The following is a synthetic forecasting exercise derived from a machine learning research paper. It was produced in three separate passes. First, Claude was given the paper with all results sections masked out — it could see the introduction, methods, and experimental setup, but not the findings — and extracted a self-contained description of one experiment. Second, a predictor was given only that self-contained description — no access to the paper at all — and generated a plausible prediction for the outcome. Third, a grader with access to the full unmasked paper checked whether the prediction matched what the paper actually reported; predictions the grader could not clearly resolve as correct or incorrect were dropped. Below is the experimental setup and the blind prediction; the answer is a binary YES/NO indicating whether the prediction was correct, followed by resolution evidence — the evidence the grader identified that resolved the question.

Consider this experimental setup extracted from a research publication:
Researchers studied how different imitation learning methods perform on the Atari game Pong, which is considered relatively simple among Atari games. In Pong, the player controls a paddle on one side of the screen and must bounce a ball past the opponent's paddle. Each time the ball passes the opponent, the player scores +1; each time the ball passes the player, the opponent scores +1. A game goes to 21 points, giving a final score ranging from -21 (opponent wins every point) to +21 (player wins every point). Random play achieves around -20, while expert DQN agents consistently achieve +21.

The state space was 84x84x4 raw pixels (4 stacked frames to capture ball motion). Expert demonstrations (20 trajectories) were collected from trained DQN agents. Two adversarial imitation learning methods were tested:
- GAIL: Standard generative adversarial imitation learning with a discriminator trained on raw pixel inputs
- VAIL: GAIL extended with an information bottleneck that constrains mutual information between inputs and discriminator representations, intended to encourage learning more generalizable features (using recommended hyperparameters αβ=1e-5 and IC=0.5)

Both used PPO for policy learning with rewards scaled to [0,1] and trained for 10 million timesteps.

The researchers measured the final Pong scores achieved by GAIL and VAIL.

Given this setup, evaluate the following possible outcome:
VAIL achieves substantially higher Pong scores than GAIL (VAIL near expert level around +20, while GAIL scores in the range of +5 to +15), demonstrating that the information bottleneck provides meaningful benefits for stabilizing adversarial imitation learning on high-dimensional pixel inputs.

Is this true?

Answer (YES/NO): NO